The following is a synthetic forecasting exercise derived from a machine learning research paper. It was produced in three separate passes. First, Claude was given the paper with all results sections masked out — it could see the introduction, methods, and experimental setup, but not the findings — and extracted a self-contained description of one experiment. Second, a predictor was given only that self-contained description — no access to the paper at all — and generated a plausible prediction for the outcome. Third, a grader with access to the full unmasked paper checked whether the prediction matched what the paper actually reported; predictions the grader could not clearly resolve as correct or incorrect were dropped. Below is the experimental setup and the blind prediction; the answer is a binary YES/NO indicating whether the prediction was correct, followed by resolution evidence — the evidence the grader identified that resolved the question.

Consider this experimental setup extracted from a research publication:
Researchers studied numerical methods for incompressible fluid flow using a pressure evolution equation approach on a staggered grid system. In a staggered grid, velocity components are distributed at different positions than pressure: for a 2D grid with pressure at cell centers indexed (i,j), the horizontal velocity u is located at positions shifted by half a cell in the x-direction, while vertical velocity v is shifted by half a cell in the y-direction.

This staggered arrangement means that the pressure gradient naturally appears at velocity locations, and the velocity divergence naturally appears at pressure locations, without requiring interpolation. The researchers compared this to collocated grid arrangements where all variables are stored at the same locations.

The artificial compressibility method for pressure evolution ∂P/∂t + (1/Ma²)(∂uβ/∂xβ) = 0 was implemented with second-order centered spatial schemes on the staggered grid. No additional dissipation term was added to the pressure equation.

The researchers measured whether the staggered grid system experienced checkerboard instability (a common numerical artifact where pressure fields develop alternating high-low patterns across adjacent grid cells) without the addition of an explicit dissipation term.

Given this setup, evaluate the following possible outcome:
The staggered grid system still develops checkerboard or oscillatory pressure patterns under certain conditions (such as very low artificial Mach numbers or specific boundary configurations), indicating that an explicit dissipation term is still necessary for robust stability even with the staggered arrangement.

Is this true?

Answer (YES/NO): NO